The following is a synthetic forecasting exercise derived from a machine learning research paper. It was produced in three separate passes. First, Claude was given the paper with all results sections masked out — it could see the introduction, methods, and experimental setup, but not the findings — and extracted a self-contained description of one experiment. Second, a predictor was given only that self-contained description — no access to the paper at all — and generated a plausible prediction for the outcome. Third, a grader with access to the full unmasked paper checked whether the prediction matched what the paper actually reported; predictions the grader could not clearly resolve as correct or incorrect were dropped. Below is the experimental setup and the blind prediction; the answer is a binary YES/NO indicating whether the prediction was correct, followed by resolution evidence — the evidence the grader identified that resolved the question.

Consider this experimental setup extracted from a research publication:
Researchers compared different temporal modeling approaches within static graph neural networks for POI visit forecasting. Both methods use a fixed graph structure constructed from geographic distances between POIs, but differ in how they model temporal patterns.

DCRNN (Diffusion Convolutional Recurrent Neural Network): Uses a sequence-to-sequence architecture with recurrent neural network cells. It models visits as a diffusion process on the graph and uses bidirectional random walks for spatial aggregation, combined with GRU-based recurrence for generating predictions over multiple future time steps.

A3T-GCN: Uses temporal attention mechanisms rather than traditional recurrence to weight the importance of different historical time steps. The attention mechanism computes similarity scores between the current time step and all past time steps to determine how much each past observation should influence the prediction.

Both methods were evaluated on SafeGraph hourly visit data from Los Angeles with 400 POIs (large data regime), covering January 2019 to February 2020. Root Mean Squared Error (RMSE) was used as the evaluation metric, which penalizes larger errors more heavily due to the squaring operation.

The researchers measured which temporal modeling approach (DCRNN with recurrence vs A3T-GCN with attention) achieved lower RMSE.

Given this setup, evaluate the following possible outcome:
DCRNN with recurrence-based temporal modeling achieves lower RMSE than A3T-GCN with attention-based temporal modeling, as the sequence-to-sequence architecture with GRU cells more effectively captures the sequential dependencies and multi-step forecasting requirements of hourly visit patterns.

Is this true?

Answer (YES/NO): YES